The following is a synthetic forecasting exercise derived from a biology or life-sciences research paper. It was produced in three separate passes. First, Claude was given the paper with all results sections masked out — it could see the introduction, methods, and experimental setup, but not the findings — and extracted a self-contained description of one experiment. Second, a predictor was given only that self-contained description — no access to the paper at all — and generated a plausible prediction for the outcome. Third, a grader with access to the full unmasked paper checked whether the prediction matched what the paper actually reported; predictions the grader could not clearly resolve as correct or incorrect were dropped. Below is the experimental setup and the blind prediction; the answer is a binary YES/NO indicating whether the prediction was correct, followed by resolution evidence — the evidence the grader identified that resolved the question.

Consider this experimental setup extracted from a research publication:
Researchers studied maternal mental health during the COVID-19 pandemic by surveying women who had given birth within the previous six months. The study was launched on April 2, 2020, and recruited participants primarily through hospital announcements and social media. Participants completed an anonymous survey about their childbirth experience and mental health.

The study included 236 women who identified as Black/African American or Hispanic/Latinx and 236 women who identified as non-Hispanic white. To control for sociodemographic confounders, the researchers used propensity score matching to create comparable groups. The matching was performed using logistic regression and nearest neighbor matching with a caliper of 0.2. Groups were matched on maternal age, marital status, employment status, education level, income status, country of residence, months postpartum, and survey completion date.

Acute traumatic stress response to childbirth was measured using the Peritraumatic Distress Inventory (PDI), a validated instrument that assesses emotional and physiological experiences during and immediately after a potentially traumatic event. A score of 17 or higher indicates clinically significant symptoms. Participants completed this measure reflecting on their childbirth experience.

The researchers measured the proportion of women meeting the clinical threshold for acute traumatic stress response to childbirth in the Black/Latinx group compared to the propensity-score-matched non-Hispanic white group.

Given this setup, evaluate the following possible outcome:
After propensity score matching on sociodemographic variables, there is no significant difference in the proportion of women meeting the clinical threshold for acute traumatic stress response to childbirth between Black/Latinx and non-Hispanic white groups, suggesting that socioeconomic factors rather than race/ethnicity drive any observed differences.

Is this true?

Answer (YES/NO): NO